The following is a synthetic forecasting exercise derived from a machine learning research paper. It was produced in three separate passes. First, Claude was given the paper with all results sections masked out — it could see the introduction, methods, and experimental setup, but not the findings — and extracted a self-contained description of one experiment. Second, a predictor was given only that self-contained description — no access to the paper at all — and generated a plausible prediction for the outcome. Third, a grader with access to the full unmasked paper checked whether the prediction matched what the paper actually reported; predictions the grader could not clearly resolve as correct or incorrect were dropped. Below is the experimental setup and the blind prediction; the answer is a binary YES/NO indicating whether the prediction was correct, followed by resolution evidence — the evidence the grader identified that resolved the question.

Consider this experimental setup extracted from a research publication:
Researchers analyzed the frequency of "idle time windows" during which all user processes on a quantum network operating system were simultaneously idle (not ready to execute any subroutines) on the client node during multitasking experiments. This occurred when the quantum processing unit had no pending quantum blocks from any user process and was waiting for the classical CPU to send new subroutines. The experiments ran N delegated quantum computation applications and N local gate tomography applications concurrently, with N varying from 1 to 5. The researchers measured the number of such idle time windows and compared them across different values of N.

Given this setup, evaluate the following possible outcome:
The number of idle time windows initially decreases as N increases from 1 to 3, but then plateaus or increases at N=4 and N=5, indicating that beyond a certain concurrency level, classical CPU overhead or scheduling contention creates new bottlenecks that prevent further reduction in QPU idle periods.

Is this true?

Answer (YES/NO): NO